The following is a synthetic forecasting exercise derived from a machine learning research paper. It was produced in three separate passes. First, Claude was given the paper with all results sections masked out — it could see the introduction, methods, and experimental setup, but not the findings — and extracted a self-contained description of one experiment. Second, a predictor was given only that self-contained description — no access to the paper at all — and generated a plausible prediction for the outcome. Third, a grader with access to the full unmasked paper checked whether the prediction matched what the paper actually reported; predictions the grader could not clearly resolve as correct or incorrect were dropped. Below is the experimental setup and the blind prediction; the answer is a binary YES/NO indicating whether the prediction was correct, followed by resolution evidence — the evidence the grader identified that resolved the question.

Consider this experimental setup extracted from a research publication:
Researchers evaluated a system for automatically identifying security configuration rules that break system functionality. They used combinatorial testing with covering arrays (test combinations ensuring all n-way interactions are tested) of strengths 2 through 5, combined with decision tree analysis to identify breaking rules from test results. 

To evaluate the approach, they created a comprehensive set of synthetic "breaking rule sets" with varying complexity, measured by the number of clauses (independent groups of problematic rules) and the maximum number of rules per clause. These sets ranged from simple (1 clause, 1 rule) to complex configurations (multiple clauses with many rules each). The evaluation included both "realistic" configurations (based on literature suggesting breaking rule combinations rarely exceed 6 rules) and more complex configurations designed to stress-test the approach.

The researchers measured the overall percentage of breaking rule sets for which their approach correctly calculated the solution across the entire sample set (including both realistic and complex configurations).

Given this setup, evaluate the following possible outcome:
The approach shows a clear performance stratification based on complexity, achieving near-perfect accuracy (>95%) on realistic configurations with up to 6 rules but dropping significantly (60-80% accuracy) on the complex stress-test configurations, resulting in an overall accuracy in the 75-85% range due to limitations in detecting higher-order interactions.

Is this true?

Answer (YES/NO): YES